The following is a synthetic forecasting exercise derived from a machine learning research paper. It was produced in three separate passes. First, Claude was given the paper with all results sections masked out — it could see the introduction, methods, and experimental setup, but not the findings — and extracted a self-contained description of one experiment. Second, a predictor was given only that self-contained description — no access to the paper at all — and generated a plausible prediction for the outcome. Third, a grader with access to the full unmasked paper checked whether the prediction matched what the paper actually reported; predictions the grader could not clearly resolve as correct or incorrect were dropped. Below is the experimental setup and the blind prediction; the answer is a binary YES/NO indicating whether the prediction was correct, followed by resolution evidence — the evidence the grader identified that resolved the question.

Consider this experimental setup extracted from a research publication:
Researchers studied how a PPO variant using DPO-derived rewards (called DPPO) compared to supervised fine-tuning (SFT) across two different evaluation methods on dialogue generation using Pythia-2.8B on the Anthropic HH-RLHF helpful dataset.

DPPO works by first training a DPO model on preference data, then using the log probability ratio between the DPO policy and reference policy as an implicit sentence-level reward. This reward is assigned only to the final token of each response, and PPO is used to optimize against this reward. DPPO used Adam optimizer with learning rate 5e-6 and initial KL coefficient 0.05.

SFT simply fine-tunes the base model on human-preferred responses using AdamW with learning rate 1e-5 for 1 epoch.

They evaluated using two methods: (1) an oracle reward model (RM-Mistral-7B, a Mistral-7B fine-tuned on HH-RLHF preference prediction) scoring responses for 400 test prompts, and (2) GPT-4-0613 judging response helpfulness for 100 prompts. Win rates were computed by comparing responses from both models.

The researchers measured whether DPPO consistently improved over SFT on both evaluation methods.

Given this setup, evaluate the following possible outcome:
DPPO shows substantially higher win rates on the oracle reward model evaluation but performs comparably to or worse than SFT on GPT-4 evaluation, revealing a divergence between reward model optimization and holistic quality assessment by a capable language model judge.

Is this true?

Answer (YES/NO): NO